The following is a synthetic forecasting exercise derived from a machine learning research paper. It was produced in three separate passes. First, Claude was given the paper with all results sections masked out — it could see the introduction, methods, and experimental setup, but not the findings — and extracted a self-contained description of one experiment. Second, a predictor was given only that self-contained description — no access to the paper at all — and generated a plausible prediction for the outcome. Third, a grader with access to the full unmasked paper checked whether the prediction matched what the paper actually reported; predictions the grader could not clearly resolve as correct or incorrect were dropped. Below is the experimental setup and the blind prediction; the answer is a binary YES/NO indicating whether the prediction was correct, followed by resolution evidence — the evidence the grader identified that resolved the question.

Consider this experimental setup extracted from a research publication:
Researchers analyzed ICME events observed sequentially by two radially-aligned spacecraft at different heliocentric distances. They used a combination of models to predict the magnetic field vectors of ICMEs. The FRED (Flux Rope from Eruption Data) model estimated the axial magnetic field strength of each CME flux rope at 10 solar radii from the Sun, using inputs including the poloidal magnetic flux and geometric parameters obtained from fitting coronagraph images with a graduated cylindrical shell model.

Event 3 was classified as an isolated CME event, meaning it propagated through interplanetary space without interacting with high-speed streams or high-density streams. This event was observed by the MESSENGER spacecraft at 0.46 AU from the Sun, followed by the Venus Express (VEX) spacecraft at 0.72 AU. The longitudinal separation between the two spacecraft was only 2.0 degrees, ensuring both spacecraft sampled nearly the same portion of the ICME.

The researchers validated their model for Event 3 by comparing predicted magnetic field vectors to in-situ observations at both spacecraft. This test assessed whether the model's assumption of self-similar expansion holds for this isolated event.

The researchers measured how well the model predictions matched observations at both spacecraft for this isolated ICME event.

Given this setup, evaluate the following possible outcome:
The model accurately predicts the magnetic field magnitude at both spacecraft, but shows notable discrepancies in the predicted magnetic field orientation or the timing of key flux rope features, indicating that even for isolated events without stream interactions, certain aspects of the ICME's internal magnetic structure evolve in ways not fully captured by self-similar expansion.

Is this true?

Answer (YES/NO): NO